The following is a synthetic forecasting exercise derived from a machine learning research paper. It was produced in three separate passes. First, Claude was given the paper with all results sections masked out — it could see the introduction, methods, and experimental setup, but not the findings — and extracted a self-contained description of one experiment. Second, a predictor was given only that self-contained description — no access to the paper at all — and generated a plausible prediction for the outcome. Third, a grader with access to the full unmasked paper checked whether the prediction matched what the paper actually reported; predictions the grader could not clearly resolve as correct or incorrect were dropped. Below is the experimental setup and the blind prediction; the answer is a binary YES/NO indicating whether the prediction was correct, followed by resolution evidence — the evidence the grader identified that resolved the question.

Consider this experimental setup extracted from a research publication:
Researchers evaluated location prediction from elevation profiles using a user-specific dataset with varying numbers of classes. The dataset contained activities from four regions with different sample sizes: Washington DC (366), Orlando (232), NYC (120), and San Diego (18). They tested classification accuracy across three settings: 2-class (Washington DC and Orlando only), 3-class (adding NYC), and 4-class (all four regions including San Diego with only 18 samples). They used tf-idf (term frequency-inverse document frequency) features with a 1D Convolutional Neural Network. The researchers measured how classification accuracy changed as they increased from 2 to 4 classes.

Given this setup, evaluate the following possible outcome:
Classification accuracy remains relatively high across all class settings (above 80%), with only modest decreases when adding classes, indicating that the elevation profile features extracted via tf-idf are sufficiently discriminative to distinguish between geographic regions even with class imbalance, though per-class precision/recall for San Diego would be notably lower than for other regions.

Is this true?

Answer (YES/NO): NO